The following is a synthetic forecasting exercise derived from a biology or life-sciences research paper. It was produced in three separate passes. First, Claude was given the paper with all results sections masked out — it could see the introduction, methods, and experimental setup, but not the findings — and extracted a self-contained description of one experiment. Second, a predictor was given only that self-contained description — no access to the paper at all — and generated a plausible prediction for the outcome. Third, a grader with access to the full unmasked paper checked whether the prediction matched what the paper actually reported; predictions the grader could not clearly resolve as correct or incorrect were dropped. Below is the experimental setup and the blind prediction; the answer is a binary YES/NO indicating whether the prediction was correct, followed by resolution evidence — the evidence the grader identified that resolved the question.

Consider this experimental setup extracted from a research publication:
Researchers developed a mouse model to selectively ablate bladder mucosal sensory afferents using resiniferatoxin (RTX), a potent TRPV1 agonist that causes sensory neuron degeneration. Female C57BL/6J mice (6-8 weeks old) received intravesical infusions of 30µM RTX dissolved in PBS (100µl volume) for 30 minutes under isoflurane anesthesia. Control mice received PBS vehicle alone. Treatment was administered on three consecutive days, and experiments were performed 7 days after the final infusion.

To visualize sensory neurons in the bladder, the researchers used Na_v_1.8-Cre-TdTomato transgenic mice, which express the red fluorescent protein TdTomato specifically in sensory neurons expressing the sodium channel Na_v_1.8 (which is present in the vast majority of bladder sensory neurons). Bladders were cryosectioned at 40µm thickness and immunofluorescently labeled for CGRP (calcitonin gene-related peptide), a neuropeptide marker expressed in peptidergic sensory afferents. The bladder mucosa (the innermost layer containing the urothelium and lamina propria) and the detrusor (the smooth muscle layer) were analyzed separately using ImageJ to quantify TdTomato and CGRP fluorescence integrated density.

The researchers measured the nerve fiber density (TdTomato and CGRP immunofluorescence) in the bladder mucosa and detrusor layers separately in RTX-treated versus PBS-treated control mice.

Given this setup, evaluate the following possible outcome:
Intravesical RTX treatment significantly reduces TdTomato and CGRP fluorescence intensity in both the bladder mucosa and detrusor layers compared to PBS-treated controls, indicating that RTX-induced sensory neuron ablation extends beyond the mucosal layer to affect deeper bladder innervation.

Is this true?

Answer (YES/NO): NO